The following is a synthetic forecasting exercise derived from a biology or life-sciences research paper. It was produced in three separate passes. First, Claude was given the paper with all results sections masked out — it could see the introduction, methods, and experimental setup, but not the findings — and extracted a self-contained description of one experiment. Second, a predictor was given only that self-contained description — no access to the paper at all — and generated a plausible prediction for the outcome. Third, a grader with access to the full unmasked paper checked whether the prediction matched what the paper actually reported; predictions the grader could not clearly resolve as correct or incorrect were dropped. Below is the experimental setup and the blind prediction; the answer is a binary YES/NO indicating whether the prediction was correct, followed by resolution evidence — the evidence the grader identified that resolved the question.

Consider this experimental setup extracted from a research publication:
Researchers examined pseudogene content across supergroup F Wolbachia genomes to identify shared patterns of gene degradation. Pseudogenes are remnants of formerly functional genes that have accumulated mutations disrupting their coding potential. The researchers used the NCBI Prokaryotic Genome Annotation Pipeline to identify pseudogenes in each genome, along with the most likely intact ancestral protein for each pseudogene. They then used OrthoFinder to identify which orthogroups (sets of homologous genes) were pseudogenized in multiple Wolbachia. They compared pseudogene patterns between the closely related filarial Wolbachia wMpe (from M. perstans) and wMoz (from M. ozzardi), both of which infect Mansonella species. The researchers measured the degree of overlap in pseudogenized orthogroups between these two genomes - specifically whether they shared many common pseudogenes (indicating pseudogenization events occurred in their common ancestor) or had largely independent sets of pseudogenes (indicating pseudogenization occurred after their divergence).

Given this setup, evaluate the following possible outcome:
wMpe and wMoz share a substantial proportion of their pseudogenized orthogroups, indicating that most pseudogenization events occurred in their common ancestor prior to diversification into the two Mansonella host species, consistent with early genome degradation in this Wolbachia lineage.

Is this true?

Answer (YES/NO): NO